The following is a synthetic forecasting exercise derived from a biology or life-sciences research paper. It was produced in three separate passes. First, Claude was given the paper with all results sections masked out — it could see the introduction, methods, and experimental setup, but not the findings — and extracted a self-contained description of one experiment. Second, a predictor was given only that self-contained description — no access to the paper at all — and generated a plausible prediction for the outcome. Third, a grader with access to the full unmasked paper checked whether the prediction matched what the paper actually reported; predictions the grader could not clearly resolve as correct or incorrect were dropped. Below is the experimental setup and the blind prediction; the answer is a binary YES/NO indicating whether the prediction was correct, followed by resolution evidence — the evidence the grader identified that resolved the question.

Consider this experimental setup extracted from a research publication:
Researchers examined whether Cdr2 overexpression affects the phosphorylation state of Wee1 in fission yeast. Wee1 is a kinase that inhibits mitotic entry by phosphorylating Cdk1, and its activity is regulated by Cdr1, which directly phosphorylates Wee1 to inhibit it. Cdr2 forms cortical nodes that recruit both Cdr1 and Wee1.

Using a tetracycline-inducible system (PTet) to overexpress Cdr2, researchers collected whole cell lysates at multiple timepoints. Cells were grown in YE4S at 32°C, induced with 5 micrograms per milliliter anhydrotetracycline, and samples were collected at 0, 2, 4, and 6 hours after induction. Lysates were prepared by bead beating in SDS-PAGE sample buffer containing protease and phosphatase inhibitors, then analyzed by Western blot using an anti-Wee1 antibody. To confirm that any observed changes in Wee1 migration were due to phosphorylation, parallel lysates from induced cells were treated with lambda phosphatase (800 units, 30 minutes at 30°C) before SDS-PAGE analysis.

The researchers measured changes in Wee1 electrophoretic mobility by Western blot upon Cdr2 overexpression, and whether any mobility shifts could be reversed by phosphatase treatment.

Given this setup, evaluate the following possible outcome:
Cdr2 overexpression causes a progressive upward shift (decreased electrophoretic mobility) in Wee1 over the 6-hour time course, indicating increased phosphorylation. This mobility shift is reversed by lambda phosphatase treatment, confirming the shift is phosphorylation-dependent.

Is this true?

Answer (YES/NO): YES